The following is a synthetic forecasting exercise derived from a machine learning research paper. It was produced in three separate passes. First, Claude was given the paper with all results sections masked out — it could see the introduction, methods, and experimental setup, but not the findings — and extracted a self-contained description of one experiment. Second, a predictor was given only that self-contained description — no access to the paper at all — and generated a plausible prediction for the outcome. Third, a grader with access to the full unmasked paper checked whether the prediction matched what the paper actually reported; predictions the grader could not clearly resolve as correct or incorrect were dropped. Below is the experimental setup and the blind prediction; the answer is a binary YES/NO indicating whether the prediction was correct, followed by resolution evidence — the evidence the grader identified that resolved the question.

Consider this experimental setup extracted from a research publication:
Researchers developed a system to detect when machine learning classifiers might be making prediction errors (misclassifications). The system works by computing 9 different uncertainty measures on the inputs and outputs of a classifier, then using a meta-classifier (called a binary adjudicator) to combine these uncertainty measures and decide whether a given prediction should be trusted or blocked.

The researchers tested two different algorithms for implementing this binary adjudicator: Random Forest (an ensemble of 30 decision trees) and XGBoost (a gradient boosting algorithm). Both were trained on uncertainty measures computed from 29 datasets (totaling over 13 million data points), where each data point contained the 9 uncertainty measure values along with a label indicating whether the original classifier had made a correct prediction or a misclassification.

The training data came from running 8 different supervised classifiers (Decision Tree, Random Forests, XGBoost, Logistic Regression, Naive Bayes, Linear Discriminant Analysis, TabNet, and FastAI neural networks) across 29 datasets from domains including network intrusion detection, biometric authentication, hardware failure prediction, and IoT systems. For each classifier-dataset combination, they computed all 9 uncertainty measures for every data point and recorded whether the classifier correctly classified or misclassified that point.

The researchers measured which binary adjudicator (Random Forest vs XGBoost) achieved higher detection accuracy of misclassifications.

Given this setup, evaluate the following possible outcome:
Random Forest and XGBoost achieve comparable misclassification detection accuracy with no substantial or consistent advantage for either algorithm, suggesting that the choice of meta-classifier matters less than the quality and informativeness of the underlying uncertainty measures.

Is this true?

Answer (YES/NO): NO